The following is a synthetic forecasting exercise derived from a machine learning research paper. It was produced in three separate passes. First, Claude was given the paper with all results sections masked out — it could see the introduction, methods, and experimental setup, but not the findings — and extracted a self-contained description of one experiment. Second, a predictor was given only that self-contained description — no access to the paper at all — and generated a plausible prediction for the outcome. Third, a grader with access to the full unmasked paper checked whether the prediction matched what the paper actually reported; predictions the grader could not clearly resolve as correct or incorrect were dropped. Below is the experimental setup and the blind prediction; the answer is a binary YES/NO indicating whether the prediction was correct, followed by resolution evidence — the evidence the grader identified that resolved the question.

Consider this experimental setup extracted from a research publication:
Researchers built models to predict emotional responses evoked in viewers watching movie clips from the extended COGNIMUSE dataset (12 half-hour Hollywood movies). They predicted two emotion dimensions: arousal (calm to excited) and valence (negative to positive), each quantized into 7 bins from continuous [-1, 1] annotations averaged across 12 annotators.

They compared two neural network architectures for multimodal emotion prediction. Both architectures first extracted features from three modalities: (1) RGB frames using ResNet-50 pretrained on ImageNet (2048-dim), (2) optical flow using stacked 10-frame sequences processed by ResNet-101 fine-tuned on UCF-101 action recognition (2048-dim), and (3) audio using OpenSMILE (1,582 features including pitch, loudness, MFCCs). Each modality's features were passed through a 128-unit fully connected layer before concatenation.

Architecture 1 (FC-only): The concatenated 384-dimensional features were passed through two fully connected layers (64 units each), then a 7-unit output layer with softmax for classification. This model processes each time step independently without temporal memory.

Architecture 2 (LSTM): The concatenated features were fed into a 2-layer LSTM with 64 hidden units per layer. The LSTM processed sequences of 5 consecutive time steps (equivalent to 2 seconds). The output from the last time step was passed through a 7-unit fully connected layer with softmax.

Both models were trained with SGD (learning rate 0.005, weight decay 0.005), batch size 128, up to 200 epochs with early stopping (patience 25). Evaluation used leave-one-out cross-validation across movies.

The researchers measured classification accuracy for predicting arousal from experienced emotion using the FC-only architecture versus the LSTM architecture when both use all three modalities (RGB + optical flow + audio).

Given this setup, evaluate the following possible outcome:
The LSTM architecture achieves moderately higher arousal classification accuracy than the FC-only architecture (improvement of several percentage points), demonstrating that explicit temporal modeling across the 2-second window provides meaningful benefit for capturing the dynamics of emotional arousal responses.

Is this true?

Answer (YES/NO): NO